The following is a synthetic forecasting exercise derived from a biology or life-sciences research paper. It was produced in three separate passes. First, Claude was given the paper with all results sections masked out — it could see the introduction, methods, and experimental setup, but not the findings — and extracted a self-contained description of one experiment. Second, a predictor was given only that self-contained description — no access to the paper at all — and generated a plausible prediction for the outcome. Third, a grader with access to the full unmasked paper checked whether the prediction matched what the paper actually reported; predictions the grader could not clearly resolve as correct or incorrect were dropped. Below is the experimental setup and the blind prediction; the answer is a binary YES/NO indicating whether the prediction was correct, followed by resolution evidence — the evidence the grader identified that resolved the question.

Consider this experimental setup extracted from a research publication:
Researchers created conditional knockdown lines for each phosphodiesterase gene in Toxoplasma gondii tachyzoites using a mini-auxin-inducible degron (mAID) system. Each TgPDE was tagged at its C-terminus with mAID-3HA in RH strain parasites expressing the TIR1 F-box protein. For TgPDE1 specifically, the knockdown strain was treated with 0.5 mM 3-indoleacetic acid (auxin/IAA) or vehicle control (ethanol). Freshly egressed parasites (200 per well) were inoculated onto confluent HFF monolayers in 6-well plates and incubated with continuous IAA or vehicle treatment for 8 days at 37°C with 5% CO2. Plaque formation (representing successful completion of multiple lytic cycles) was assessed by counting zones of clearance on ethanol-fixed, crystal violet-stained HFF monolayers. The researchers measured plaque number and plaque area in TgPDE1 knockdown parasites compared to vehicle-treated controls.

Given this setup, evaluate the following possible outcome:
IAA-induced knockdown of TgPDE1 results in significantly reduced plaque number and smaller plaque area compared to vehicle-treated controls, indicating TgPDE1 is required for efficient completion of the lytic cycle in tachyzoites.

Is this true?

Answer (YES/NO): YES